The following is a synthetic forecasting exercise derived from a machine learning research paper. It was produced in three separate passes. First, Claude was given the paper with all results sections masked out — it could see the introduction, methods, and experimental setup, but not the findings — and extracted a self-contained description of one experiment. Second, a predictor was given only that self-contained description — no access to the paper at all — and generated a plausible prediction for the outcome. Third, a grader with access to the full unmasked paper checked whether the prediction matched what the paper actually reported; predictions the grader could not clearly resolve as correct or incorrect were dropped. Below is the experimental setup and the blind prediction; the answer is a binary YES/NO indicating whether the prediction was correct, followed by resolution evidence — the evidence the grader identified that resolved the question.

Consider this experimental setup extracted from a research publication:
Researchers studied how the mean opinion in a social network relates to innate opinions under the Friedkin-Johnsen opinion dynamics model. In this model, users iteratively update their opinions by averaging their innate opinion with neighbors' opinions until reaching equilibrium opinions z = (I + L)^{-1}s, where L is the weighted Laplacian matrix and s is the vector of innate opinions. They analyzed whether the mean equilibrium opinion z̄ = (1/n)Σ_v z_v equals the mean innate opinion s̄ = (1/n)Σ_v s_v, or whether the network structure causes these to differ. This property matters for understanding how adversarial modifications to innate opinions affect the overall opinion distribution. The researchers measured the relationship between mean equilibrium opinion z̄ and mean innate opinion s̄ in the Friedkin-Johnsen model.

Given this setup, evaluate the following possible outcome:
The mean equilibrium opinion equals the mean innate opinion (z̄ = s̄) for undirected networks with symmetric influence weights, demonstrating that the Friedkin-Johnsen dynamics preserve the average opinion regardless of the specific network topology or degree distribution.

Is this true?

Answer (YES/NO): YES